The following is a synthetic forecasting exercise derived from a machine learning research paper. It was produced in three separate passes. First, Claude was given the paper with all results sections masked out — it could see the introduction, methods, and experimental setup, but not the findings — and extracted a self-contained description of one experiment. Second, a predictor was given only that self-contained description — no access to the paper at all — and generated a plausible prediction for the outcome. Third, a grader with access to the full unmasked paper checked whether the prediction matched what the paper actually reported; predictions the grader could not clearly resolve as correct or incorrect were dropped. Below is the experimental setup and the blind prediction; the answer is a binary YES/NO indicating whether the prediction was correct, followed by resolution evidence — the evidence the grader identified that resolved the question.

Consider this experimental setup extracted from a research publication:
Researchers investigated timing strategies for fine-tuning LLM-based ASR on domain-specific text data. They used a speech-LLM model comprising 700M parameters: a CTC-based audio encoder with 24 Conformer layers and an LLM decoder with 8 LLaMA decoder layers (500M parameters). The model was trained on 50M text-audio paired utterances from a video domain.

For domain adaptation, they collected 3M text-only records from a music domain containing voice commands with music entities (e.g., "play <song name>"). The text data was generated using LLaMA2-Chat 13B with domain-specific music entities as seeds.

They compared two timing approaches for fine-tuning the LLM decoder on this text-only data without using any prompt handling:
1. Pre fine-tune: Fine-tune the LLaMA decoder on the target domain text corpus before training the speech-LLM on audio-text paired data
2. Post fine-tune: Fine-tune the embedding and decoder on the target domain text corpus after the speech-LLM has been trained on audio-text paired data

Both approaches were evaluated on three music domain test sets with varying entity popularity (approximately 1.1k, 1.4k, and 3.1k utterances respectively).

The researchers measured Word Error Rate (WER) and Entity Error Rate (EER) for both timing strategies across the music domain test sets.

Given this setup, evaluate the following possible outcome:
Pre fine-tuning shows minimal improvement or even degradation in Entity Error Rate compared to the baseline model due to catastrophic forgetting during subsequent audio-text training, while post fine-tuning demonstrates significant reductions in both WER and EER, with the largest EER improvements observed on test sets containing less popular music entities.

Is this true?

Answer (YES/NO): NO